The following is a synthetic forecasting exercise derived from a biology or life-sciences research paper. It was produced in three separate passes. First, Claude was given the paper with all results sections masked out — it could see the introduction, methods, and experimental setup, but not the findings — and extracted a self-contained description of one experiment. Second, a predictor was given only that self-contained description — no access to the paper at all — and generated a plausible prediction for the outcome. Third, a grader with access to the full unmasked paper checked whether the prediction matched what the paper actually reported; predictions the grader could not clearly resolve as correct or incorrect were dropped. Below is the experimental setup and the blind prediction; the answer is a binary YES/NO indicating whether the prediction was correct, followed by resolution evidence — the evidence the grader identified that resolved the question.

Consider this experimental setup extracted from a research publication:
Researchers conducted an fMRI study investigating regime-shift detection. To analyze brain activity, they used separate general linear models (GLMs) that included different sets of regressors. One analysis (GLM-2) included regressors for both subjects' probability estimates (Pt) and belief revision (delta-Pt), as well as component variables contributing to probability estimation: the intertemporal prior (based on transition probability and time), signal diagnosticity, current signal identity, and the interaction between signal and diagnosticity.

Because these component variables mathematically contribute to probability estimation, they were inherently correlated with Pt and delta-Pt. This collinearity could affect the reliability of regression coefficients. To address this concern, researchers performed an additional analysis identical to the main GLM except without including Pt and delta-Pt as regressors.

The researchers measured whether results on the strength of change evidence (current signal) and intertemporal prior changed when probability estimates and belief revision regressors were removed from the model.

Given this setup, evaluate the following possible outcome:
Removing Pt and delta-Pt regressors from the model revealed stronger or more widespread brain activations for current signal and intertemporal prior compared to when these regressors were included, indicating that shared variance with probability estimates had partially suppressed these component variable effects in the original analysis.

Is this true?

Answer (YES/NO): NO